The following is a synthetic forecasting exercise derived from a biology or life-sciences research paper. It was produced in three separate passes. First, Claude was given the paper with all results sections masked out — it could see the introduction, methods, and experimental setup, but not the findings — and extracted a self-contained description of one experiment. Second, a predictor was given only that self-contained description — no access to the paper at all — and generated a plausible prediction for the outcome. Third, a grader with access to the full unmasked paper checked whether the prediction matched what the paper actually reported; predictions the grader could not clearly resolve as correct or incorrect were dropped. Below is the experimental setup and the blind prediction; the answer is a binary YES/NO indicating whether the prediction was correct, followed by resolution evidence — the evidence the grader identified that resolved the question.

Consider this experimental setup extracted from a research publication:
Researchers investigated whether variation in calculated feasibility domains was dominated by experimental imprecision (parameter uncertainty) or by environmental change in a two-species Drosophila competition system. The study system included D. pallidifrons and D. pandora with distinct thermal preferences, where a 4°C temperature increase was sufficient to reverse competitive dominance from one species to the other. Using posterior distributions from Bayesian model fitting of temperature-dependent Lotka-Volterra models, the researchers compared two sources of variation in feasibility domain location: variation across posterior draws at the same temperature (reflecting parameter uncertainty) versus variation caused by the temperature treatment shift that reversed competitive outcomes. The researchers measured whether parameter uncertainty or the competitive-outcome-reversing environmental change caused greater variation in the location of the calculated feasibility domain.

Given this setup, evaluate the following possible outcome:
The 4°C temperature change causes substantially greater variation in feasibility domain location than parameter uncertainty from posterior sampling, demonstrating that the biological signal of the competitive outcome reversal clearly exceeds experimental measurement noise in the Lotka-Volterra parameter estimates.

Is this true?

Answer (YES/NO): NO